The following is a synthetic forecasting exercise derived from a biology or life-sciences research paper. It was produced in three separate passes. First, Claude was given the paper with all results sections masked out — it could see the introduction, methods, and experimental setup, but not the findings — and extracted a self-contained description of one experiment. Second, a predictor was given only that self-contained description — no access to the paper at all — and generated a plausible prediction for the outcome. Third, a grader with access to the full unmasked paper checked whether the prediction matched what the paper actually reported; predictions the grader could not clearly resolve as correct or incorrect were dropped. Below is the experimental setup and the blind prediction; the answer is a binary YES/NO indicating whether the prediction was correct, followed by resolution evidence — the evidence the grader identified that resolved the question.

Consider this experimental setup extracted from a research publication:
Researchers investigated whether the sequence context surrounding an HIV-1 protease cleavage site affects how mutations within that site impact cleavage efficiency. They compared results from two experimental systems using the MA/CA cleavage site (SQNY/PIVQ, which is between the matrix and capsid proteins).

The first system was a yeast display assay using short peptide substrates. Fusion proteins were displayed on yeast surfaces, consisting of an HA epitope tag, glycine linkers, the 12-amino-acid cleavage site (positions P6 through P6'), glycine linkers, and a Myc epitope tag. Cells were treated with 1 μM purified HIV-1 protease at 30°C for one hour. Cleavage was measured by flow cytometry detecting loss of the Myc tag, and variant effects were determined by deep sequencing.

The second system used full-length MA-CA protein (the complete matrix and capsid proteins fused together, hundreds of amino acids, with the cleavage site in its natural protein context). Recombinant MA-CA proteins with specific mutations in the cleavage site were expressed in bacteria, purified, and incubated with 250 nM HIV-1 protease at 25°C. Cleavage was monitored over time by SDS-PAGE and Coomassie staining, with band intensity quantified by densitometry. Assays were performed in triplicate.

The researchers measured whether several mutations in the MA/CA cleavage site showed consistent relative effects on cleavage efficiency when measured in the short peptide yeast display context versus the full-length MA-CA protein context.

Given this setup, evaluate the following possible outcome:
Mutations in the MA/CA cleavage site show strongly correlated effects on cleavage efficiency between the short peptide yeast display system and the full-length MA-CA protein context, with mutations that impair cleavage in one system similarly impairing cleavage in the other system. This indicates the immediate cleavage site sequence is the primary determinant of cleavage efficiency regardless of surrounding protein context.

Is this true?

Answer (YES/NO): NO